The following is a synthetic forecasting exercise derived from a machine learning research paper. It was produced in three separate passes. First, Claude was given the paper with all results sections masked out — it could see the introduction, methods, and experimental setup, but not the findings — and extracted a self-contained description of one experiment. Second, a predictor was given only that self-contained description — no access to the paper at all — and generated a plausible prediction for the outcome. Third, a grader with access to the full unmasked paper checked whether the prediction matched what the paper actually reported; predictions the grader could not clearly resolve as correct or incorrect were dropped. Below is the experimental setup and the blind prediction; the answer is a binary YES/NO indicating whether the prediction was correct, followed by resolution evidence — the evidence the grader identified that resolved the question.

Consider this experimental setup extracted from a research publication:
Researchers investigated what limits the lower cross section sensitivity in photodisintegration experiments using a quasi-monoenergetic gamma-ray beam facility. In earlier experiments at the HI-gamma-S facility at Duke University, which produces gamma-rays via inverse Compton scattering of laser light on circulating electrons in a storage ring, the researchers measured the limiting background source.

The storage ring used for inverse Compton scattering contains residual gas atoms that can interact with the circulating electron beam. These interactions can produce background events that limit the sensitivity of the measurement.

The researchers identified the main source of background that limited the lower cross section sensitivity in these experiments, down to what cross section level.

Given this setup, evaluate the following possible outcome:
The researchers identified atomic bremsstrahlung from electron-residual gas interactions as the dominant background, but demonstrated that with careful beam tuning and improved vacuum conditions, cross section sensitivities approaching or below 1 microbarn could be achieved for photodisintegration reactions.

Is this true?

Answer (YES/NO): NO